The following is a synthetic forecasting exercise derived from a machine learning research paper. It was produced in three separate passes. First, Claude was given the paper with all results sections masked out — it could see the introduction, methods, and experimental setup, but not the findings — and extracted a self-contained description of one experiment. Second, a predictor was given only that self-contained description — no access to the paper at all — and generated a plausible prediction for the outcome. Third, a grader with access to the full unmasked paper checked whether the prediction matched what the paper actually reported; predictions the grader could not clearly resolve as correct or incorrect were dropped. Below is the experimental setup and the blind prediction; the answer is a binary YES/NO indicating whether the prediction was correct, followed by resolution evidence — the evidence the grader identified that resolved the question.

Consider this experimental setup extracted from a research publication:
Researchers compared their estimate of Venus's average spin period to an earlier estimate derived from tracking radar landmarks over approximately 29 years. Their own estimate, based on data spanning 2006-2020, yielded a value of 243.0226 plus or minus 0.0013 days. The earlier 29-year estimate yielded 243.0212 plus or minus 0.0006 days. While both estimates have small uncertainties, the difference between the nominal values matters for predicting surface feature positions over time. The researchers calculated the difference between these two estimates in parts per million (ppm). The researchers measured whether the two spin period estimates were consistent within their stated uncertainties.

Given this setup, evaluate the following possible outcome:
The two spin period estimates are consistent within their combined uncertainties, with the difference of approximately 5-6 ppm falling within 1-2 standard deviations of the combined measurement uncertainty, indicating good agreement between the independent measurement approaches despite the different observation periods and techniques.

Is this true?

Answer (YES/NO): NO